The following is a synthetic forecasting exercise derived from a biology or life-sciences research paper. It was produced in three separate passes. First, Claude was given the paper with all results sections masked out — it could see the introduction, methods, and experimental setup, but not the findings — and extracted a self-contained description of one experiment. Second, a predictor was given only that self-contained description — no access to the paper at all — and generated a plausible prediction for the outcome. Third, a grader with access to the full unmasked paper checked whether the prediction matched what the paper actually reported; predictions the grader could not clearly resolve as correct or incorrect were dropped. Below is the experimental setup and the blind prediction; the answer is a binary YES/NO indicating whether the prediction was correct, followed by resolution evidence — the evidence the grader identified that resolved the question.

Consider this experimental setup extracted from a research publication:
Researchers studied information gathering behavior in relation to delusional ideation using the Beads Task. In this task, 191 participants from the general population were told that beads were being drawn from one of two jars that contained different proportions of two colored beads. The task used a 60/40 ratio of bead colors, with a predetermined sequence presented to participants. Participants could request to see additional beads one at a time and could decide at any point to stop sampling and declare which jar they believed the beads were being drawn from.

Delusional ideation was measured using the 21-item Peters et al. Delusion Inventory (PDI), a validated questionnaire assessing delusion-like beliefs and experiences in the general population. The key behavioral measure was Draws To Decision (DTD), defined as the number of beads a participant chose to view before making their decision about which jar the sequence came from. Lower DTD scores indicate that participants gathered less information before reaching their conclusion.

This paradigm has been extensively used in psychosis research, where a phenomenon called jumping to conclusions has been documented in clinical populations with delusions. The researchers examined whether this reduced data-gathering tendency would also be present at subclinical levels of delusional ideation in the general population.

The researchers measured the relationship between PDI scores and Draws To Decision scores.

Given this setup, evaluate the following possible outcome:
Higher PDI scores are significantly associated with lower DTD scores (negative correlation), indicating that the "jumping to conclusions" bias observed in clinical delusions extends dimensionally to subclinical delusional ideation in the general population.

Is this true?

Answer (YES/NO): NO